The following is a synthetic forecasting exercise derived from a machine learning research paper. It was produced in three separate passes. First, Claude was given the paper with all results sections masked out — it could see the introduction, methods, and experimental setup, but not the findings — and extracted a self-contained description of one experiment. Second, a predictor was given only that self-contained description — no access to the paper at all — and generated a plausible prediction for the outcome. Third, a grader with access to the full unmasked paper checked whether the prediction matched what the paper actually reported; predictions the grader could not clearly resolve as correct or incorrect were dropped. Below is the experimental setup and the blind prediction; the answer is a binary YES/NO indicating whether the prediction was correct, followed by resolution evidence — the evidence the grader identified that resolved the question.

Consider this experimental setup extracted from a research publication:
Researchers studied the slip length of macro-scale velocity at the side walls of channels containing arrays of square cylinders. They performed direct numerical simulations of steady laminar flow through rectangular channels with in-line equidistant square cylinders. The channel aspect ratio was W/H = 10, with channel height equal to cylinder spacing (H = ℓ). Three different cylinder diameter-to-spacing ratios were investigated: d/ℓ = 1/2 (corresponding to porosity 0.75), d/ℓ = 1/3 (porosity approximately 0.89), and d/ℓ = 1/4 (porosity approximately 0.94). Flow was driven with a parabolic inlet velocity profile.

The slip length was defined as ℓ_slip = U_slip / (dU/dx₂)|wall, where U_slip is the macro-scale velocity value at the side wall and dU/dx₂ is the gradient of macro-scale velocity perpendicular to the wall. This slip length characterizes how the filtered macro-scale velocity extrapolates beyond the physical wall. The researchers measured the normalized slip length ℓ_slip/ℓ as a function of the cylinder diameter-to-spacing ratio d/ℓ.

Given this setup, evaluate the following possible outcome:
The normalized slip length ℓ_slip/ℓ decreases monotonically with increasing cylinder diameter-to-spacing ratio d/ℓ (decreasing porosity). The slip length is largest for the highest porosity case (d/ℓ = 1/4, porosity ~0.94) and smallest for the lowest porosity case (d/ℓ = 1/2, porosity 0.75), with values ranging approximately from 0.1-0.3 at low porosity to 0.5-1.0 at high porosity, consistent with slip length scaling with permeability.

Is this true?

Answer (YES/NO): NO